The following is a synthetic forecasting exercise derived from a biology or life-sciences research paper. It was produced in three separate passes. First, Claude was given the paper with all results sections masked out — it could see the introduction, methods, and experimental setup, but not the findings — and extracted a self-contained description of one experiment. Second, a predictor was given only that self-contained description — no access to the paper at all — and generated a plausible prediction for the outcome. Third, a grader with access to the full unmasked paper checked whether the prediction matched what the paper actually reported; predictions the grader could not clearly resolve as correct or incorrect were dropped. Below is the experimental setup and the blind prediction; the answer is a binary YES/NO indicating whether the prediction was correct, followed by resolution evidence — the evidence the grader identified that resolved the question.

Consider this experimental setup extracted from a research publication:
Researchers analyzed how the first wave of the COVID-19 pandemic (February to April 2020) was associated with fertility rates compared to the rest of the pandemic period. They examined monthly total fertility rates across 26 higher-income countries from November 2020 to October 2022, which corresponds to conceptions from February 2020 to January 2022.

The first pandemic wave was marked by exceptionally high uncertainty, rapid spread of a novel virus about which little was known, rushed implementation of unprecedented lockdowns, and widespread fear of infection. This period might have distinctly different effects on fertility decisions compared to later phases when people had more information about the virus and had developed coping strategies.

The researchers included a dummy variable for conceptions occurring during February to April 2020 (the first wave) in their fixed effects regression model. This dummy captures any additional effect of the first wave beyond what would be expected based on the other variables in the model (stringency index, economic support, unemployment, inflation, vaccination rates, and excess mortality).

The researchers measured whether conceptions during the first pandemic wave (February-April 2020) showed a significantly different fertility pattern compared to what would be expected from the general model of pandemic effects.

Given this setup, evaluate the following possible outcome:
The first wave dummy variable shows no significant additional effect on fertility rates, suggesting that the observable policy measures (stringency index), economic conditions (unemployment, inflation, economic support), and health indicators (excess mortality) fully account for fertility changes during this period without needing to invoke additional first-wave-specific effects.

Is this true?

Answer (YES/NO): NO